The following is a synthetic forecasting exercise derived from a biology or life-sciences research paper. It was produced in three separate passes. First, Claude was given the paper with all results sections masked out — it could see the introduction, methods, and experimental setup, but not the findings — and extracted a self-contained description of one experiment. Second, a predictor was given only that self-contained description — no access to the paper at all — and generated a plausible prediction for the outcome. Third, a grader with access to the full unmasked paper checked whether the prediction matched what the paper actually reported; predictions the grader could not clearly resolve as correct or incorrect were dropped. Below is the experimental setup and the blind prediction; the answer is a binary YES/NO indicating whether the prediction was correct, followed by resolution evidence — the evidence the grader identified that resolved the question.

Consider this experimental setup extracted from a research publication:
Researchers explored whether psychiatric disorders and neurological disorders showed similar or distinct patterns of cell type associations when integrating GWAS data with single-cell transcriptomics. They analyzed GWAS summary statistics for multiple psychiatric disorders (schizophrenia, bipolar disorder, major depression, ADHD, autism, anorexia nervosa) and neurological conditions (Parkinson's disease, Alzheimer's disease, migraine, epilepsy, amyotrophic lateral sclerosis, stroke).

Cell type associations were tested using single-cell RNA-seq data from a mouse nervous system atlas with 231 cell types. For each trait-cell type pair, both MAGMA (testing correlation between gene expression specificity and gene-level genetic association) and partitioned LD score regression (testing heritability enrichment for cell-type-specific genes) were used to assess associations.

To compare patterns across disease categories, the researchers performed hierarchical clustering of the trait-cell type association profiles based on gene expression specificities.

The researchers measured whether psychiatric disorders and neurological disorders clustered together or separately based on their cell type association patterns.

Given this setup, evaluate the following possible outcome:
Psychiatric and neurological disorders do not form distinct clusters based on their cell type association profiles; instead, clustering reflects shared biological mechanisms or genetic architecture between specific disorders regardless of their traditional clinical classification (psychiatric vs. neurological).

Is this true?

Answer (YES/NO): NO